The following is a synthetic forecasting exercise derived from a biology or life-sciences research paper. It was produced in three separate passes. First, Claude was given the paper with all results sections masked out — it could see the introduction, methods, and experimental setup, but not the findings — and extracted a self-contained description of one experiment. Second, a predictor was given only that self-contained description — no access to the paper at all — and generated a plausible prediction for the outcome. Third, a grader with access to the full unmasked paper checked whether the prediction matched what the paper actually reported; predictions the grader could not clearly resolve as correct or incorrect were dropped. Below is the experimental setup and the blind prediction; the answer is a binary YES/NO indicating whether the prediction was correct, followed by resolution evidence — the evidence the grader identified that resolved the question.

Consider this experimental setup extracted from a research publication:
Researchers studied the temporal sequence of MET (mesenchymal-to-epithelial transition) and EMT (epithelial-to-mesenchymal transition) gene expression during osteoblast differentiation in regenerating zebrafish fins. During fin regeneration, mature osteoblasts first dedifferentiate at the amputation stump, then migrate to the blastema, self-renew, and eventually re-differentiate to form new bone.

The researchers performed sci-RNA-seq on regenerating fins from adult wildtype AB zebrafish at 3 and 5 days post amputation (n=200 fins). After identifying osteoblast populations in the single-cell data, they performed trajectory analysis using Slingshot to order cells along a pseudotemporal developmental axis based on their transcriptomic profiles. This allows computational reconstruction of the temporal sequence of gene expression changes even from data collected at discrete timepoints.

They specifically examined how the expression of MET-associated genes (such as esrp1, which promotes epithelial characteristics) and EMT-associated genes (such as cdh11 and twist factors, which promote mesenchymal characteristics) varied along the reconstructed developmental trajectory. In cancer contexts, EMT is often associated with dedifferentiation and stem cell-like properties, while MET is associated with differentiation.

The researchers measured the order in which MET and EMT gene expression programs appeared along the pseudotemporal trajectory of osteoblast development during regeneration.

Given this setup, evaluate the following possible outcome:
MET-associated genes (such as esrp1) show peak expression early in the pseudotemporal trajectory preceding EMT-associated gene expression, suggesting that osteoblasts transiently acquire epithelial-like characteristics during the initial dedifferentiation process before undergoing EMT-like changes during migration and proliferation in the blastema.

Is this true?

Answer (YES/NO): YES